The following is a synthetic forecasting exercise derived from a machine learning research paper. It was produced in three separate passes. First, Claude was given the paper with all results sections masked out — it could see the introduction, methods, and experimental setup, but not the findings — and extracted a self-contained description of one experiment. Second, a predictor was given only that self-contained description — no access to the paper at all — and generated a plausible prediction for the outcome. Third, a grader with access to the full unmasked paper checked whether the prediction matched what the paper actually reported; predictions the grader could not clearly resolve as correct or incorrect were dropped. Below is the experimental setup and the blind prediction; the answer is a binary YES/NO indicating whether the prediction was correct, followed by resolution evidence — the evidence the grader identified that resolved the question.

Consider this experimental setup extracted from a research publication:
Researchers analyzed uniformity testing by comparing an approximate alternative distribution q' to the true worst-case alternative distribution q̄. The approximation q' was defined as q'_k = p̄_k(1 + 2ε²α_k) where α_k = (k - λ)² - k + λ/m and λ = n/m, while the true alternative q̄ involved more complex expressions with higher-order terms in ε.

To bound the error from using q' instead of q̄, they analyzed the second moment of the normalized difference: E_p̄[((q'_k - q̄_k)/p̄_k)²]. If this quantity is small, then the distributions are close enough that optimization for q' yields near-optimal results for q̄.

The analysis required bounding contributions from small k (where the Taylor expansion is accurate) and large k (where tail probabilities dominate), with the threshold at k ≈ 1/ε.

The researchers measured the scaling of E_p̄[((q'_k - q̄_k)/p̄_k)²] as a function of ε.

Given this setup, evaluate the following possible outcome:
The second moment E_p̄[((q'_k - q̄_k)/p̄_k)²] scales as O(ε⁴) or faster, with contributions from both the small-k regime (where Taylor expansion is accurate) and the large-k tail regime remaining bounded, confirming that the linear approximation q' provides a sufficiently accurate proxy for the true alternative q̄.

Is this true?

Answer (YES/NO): YES